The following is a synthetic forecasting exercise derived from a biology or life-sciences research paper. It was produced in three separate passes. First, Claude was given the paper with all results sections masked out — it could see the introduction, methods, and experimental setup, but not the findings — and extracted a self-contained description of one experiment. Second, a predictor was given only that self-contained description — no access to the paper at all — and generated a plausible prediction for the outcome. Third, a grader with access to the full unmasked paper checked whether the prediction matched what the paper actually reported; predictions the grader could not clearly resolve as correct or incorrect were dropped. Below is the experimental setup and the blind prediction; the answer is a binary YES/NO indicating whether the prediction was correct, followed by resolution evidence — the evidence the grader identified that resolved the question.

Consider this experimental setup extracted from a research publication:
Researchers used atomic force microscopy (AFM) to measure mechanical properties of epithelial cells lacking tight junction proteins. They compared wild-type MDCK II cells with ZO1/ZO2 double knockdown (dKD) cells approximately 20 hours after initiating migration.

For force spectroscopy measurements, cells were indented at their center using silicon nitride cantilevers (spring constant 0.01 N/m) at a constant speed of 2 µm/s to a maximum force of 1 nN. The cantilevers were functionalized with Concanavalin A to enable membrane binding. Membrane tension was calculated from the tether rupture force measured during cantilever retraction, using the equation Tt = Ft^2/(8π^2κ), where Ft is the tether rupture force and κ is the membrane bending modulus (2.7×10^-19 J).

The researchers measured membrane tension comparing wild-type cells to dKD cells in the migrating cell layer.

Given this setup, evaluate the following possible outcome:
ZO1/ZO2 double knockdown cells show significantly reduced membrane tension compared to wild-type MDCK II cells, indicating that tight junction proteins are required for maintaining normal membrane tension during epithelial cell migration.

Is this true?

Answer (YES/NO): YES